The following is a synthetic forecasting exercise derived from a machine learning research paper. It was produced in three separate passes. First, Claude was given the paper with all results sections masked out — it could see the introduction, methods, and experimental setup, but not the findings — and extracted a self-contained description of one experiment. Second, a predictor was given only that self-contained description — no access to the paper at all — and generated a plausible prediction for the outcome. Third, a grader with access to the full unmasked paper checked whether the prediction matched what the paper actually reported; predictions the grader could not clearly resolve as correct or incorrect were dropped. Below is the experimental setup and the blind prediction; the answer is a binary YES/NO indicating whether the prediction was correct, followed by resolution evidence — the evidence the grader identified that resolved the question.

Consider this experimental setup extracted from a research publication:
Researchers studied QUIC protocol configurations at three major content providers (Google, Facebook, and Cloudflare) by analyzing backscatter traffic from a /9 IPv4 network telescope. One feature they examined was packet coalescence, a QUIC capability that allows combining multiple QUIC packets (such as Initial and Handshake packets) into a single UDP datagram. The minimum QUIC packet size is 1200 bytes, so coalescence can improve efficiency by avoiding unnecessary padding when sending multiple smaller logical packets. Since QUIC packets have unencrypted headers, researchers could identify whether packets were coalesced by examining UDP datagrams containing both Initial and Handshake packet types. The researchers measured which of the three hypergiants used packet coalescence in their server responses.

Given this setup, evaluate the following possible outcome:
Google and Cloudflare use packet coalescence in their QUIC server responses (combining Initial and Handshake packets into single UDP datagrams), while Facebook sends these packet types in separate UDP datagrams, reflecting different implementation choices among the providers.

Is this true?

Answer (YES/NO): YES